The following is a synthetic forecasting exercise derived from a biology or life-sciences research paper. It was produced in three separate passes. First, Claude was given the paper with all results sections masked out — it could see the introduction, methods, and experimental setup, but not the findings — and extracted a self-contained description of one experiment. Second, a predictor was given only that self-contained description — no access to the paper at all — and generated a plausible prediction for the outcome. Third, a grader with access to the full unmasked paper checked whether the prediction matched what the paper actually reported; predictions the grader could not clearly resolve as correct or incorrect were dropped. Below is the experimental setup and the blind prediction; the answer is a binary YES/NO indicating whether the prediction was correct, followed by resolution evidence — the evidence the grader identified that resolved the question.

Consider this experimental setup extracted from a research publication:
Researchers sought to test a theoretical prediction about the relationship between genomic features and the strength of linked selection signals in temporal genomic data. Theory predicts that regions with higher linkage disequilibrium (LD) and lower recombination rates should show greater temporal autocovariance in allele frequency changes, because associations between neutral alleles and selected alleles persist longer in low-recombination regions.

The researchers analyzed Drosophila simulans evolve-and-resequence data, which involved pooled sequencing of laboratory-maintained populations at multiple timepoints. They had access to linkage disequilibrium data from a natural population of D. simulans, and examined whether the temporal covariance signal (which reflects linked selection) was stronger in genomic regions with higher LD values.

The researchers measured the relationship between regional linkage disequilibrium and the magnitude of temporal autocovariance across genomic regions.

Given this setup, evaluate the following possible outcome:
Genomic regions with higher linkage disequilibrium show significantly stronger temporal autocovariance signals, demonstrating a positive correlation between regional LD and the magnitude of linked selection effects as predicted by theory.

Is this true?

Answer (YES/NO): NO